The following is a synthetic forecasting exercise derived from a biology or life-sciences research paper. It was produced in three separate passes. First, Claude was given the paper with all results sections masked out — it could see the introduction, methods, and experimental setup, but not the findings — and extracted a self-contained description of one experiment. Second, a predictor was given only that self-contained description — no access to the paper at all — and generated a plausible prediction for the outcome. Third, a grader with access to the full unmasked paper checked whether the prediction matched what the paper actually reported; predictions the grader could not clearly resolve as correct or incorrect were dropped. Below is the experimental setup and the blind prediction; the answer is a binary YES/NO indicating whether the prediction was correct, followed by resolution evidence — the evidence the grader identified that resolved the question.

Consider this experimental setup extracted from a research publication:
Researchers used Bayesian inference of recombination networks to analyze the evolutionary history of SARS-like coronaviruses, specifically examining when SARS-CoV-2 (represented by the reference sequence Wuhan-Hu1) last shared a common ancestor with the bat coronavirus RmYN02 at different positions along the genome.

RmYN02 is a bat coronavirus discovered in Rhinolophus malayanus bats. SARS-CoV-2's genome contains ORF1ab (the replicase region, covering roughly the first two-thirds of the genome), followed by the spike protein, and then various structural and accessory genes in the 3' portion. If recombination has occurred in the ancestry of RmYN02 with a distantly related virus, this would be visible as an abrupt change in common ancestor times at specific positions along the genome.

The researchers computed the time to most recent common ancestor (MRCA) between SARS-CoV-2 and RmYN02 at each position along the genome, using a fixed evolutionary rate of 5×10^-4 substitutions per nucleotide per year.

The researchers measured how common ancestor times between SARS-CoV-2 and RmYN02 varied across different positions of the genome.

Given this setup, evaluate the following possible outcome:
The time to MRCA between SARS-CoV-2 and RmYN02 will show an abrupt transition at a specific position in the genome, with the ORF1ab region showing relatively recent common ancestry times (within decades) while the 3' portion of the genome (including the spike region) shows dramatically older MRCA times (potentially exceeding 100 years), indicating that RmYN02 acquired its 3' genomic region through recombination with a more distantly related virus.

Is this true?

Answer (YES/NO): YES